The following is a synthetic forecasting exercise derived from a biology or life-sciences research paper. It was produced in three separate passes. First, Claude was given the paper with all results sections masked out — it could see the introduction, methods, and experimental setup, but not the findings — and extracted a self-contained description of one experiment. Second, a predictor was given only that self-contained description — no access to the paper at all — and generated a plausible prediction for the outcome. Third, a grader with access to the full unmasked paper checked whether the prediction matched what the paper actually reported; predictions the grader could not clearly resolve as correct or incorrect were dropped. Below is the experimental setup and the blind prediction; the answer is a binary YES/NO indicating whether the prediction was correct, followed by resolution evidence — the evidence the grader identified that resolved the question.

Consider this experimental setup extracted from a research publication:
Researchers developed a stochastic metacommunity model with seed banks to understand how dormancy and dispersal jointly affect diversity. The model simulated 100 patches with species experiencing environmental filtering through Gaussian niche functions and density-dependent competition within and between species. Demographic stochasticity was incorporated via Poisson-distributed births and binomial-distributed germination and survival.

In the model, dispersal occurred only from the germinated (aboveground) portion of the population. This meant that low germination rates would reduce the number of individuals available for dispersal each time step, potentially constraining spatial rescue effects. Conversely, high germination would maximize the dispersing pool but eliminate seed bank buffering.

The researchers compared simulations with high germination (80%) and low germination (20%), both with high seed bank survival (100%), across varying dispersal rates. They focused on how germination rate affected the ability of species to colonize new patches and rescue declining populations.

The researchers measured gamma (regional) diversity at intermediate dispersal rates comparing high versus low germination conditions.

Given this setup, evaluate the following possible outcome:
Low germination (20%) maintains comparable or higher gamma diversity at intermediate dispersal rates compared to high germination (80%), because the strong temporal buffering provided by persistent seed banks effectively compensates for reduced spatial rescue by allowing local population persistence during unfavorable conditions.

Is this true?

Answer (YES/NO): YES